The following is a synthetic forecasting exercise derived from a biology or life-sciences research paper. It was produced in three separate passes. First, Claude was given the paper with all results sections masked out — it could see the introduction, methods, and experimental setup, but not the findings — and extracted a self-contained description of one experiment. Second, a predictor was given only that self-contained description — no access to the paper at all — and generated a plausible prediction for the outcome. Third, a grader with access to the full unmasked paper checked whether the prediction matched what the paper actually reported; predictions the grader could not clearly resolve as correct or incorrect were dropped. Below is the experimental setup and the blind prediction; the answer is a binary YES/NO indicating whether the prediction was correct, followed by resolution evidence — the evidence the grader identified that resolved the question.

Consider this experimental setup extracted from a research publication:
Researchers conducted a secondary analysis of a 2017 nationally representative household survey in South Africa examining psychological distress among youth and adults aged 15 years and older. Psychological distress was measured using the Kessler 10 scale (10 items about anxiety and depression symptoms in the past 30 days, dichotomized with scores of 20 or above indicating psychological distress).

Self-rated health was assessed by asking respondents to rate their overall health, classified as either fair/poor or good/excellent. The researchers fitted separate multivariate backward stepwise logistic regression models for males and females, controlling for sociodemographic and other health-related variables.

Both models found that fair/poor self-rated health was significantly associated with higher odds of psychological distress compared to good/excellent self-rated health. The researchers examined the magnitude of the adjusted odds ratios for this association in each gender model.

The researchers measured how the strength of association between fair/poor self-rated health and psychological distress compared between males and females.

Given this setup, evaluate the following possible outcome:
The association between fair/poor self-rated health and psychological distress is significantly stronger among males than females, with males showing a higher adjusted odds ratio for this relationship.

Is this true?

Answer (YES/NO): NO